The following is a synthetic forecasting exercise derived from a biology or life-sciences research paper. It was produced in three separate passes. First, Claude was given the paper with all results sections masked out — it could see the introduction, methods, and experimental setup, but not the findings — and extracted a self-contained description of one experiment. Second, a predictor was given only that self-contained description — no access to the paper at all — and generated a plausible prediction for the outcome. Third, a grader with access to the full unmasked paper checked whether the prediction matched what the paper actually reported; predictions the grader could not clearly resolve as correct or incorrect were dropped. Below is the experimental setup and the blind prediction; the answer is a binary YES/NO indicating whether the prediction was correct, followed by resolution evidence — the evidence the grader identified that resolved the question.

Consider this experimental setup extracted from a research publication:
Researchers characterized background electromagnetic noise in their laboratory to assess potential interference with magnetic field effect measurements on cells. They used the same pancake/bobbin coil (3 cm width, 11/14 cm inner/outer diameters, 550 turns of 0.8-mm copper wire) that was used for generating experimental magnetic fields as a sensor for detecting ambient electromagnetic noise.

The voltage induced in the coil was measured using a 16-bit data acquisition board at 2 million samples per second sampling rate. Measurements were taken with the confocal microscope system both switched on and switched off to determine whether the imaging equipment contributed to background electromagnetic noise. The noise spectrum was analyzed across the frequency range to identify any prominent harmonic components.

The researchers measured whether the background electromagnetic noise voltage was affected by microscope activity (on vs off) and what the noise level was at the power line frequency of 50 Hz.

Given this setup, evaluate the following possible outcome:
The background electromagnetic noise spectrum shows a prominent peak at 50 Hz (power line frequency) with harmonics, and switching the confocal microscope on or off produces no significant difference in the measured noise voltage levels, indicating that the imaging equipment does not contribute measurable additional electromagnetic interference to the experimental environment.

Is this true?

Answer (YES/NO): NO